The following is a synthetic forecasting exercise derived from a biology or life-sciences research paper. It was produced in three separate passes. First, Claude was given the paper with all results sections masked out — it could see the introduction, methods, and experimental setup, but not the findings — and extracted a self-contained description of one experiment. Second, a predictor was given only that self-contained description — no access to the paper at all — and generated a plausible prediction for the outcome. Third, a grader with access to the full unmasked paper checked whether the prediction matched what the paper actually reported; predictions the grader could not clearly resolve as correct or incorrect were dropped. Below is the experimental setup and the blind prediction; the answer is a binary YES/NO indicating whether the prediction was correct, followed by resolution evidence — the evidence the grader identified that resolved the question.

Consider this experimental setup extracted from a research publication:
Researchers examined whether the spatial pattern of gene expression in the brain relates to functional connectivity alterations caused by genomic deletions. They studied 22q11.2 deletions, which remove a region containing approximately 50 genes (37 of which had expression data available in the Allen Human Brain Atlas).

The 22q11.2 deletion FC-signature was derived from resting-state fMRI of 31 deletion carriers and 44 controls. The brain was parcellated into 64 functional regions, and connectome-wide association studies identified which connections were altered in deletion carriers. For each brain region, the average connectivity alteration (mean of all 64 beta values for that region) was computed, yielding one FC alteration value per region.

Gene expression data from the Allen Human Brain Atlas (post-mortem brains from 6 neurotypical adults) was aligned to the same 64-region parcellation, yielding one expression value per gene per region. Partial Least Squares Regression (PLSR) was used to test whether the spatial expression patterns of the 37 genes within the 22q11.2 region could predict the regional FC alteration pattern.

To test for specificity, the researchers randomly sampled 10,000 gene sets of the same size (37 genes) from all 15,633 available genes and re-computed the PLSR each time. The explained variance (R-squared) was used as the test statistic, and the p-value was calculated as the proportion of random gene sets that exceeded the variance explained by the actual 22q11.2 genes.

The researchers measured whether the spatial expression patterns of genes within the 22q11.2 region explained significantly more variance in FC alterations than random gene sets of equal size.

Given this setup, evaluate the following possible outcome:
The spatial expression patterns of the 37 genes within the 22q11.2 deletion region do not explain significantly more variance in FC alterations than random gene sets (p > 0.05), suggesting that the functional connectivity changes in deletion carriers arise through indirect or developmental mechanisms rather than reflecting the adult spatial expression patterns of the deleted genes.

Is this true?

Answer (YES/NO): YES